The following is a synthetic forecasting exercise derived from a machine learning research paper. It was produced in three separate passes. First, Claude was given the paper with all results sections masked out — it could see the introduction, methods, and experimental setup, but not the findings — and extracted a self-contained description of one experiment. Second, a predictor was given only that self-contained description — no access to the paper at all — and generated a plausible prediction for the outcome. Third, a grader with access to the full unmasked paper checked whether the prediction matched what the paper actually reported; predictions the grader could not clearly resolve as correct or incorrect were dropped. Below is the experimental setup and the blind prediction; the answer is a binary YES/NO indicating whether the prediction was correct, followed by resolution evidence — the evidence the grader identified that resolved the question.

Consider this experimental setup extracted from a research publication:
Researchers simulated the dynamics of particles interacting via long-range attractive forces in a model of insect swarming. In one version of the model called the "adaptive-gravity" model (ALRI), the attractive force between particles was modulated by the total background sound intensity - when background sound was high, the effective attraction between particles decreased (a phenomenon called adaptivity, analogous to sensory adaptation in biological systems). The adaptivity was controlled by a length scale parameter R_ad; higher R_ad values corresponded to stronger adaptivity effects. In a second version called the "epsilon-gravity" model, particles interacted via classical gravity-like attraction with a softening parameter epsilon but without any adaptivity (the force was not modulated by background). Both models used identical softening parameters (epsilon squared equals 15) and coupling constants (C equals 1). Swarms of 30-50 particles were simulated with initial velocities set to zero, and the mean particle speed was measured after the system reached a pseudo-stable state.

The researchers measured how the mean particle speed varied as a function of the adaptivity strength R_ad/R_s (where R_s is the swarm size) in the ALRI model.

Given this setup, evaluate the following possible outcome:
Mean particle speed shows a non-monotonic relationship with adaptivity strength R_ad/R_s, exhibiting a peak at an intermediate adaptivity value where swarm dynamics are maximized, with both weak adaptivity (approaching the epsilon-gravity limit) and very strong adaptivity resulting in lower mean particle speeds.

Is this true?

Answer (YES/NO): NO